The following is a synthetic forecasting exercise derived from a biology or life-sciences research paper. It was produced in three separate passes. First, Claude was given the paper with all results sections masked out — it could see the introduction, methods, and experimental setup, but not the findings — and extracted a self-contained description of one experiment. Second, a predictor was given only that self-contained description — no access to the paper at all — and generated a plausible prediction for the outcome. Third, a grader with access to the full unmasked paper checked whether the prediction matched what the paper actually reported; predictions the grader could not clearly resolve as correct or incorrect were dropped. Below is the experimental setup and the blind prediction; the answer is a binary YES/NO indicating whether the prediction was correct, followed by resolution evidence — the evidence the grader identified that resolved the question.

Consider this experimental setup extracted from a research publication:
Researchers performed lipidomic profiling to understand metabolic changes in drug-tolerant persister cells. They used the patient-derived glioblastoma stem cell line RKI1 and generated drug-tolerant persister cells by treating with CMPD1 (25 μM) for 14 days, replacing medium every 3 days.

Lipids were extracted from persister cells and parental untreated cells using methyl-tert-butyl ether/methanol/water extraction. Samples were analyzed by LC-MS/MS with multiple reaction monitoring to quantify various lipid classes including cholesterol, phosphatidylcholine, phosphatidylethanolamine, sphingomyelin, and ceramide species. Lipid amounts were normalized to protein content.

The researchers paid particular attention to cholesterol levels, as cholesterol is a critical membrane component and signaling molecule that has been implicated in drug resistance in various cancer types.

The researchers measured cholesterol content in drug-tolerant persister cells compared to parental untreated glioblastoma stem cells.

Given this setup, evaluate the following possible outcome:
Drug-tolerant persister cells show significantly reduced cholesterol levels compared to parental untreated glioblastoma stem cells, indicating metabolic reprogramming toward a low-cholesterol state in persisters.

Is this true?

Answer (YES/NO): YES